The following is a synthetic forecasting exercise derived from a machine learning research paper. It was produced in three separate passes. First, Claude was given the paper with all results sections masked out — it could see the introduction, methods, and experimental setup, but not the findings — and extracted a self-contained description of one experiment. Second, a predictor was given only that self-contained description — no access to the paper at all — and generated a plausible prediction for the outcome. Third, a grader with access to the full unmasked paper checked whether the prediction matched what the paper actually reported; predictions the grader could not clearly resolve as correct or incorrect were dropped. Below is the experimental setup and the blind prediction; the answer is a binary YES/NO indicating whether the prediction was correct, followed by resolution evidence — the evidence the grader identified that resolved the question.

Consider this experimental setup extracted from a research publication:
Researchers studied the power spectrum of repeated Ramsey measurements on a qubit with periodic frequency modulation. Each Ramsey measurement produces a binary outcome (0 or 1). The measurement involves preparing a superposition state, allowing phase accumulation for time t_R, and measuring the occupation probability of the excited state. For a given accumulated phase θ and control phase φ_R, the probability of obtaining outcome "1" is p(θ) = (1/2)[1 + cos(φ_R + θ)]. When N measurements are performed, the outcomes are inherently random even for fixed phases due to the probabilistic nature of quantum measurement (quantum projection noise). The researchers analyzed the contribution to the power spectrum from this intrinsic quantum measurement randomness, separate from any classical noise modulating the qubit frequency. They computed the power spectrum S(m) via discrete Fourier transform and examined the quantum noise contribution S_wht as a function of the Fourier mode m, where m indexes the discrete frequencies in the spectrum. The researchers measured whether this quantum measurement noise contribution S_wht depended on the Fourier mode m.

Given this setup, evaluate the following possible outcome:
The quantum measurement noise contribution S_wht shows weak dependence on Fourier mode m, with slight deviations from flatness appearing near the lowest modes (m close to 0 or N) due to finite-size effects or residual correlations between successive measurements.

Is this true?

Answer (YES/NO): NO